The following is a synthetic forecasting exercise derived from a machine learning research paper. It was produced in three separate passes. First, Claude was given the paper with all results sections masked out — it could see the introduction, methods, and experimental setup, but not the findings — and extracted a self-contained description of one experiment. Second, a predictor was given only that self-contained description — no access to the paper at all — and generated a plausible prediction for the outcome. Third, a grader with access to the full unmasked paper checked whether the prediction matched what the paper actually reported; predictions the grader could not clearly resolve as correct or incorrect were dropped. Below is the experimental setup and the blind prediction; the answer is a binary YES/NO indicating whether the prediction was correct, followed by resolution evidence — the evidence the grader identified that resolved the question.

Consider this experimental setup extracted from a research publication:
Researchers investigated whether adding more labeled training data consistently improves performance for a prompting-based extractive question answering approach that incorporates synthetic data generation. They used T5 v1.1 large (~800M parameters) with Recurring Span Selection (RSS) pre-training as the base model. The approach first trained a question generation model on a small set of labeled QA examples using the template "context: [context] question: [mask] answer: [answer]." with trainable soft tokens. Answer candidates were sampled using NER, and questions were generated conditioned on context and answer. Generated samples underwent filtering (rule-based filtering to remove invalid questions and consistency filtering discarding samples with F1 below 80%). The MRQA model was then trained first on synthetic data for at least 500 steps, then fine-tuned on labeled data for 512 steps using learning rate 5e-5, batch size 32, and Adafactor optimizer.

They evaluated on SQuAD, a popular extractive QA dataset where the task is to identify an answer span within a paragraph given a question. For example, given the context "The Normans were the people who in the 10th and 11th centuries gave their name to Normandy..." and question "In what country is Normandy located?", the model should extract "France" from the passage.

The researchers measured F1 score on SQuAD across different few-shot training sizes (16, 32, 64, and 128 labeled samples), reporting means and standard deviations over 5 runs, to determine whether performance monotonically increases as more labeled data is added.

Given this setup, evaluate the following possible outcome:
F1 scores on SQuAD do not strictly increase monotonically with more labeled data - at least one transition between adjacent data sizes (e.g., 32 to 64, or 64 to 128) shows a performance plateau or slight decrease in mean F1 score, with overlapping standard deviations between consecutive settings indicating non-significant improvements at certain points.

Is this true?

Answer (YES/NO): YES